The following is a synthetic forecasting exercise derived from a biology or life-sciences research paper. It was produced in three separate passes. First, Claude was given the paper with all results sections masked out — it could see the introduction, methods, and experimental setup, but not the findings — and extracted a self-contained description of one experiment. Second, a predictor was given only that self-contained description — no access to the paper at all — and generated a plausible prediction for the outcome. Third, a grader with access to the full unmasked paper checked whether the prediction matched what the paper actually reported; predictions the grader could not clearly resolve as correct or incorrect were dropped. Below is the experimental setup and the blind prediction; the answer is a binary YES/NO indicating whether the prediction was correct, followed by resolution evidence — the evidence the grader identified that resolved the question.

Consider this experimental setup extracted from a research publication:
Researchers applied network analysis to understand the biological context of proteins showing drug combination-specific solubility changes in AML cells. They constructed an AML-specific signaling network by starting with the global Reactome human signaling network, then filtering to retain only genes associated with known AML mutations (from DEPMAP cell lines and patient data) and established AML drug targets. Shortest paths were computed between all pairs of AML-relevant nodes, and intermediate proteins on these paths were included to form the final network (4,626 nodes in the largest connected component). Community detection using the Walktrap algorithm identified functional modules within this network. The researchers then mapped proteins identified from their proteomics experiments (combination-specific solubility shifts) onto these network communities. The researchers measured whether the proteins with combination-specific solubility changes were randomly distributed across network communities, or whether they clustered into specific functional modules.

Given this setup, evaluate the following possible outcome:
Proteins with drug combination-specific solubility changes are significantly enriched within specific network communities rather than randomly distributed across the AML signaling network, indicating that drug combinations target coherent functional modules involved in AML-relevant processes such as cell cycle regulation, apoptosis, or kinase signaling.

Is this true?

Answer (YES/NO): YES